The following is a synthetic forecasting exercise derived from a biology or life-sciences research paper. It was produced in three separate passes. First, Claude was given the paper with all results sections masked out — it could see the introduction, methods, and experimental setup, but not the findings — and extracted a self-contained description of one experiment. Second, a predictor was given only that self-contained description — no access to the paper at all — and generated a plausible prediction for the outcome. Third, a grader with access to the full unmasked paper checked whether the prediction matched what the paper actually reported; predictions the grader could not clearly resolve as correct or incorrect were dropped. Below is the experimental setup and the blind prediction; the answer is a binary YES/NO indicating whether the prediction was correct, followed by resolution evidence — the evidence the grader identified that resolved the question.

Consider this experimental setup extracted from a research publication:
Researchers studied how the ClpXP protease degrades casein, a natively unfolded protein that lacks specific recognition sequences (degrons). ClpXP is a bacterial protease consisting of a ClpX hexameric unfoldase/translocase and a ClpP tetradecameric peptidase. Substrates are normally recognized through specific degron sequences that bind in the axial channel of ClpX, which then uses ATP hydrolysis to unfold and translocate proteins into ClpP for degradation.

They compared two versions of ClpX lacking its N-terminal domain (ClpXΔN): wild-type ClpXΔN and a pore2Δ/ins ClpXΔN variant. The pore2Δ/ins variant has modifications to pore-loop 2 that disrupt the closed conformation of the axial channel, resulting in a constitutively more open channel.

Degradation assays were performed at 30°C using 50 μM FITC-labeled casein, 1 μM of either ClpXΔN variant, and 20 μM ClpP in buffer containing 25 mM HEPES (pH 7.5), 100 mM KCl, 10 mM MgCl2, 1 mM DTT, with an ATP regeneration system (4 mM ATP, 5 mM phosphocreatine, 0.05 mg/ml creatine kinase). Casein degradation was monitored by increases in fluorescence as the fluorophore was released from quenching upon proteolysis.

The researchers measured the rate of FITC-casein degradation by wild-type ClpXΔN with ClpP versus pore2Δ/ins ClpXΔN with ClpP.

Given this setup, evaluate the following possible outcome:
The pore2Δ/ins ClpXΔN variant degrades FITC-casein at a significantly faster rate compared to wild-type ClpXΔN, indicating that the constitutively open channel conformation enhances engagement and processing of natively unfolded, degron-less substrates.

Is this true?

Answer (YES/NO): YES